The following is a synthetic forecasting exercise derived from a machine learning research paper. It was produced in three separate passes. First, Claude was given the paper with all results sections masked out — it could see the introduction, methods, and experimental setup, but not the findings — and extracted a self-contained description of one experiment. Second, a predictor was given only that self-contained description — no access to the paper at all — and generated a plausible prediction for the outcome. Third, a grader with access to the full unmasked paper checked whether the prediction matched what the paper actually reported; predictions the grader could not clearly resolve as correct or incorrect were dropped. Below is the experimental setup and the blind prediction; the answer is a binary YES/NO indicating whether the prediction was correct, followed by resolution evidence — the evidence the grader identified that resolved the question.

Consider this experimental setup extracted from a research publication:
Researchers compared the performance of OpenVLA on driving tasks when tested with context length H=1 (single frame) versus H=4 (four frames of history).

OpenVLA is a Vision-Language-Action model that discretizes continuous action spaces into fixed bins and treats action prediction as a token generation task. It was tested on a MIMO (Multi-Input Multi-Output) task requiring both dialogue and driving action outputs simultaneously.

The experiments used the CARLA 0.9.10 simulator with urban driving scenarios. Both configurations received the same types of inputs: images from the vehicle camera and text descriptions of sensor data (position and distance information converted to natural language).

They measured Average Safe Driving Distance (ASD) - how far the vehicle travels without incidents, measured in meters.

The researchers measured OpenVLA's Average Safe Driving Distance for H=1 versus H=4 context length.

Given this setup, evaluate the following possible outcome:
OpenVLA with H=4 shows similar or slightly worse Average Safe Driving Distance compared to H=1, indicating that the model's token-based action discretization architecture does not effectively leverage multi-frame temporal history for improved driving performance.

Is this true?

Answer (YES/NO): NO